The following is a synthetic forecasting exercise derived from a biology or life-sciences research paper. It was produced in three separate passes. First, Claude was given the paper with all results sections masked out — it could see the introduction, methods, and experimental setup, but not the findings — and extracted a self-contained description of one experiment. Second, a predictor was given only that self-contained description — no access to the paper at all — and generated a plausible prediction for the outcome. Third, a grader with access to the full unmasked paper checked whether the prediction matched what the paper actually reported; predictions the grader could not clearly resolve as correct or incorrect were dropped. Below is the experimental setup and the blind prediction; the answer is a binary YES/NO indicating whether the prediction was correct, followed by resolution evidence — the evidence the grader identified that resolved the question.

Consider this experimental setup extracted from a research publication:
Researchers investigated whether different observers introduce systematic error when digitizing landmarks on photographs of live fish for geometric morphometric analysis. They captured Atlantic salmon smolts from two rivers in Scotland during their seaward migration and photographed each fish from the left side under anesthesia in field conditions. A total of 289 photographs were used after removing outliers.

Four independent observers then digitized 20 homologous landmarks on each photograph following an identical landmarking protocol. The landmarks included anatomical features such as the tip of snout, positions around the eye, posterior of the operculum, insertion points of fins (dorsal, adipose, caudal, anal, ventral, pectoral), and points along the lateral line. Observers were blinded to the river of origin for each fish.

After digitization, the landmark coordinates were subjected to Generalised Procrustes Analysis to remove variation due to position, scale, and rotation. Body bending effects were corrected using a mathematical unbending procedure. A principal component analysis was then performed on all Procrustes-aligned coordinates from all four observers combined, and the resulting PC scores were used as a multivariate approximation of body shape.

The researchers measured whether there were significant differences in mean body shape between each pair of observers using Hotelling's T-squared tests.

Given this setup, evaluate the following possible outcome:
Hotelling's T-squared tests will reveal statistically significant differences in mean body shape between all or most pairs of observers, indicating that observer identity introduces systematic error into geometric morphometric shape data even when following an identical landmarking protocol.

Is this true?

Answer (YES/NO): YES